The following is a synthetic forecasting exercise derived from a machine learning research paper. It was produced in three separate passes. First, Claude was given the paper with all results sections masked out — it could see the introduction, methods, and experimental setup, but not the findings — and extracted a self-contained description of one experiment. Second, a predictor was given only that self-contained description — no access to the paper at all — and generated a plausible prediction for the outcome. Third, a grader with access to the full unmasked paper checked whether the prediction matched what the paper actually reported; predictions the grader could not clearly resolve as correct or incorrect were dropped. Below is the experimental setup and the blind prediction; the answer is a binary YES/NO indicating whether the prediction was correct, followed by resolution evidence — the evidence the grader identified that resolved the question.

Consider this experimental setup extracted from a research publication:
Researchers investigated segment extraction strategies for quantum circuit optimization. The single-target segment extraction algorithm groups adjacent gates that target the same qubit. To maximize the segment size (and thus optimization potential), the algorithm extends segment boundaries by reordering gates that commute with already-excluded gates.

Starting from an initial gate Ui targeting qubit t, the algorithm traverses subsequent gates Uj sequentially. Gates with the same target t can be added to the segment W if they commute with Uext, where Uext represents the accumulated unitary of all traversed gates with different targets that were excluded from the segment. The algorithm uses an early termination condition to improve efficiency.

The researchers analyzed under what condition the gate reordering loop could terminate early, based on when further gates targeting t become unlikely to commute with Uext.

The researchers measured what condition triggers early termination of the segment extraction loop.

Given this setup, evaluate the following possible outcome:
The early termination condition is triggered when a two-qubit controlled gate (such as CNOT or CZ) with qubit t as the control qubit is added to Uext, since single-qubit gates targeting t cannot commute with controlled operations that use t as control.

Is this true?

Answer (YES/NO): YES